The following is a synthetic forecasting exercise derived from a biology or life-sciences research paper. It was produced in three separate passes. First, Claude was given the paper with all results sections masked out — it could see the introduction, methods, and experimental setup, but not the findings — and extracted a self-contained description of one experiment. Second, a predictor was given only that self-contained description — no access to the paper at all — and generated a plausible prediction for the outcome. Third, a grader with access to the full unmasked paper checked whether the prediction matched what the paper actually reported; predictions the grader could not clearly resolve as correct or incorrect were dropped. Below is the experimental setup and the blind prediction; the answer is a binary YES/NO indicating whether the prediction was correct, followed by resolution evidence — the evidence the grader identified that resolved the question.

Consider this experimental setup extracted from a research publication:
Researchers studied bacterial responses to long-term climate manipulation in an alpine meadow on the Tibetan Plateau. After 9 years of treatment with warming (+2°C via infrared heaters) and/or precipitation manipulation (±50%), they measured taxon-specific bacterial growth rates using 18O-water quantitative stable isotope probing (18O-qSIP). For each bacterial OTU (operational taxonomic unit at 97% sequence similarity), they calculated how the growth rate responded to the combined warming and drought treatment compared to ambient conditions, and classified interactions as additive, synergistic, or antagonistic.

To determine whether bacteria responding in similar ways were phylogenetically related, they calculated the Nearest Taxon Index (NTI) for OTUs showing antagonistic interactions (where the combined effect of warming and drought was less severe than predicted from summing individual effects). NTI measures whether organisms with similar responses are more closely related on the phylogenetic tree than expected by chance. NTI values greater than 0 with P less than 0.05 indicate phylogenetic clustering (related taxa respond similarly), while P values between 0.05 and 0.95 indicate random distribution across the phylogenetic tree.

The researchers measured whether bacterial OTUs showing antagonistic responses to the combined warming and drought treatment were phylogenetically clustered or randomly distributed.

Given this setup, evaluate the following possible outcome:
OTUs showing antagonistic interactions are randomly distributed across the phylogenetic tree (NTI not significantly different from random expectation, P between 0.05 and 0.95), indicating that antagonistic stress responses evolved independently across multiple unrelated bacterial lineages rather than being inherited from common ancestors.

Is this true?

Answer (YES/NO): NO